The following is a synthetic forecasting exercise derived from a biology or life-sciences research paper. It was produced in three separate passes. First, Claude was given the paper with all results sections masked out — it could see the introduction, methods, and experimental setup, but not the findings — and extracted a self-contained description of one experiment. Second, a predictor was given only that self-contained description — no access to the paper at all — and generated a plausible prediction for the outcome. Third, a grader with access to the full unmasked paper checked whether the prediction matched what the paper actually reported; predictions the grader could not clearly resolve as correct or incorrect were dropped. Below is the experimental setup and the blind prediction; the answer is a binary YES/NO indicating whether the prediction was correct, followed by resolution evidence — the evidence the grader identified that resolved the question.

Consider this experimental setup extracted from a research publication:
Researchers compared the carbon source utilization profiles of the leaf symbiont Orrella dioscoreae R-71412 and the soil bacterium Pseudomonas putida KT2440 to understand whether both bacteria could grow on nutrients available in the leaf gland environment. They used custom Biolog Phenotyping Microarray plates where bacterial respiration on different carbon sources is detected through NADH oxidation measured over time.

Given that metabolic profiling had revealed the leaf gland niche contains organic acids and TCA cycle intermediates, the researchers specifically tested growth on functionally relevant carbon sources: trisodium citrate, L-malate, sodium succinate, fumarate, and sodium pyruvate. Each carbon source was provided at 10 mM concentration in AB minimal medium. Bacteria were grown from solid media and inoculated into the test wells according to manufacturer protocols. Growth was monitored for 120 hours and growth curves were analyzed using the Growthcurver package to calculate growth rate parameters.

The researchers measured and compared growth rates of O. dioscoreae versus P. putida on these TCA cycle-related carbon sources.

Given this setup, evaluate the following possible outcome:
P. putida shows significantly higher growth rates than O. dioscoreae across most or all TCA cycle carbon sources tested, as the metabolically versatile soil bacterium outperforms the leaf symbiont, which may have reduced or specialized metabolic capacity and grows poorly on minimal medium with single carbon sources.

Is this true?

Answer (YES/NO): YES